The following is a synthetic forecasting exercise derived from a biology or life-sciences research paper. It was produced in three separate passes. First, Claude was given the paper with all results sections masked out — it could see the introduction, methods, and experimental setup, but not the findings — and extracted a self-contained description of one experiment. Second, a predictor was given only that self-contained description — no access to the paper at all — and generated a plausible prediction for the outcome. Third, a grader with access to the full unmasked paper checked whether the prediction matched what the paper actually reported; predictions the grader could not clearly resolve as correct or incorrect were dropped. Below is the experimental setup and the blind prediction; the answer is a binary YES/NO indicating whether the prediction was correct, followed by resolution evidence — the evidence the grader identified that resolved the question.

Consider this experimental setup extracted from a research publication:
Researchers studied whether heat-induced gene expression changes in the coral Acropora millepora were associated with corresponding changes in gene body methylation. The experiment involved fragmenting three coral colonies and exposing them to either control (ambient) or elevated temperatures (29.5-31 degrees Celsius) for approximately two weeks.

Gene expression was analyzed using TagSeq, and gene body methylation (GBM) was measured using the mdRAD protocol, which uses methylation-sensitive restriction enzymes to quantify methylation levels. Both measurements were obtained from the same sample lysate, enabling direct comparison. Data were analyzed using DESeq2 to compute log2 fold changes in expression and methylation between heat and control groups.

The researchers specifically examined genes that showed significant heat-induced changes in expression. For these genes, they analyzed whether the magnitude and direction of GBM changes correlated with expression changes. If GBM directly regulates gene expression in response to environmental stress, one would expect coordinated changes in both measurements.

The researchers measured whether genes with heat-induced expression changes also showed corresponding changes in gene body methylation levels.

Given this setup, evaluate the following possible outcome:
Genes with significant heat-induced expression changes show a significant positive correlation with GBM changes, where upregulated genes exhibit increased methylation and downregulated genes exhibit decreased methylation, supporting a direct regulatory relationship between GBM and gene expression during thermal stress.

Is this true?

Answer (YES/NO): NO